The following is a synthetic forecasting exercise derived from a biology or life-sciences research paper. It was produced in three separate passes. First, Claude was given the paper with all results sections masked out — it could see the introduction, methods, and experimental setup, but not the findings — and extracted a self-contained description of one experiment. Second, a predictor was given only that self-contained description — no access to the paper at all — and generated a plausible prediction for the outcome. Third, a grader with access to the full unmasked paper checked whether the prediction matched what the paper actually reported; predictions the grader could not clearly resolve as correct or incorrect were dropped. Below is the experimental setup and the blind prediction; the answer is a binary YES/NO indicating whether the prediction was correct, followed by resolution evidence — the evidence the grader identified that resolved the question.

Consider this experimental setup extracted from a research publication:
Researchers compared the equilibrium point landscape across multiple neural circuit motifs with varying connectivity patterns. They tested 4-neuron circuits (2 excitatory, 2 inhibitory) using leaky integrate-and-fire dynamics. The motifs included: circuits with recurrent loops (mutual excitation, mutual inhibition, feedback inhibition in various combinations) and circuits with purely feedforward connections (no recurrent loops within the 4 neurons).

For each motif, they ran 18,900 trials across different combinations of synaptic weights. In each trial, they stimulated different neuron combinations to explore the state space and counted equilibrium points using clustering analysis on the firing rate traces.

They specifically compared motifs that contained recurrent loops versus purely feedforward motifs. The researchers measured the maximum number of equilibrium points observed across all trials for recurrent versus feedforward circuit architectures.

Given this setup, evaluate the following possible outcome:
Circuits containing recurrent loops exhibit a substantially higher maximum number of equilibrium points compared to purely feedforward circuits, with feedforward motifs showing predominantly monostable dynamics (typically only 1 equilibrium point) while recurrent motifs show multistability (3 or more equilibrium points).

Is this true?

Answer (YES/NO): YES